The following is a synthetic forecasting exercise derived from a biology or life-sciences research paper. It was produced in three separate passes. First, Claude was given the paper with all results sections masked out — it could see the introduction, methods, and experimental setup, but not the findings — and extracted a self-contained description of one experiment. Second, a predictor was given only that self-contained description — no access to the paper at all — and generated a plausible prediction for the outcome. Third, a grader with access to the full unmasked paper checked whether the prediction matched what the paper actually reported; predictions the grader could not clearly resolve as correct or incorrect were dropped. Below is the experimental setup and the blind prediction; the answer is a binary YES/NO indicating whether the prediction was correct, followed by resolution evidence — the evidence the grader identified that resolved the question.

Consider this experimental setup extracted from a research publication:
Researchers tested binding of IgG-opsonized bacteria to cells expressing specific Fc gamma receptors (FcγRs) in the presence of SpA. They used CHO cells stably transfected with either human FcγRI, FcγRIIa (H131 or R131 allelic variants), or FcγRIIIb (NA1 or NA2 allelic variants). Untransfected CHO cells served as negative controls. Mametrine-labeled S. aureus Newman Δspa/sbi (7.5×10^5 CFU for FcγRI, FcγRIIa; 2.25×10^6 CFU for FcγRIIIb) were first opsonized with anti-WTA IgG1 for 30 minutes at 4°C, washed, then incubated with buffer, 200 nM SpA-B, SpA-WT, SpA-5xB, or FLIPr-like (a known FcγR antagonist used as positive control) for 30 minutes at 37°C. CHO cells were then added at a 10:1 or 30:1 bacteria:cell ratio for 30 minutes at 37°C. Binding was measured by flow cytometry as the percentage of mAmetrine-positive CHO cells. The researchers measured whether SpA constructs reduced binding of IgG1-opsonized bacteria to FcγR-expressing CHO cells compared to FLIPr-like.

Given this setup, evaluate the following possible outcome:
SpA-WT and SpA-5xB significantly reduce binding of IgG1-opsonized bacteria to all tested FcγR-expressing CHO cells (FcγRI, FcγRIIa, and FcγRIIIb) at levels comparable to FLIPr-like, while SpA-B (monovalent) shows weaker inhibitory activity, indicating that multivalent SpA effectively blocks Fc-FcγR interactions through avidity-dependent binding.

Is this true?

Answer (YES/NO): NO